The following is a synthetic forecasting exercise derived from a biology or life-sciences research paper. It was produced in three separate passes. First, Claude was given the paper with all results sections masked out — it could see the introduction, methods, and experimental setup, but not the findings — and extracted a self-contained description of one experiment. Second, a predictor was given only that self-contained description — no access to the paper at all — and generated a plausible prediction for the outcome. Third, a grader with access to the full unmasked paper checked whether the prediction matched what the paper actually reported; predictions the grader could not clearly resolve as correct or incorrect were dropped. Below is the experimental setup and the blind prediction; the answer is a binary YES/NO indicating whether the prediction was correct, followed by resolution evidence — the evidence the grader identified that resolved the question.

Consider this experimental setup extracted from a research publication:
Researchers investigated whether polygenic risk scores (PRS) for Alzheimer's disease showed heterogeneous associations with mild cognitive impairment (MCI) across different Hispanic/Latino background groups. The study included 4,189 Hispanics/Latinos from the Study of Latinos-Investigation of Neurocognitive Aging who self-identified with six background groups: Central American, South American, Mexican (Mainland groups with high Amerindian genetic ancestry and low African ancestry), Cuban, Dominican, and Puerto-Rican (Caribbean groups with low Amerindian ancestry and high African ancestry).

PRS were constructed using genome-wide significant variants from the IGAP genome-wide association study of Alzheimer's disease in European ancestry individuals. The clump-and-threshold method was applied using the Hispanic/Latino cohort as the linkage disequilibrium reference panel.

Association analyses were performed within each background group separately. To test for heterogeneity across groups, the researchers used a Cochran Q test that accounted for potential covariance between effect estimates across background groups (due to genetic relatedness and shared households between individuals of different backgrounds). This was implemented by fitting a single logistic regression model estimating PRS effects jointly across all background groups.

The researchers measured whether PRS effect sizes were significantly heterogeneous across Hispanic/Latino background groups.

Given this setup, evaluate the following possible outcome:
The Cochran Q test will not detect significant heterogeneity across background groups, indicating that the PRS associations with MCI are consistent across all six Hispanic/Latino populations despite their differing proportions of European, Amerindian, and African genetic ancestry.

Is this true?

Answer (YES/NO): NO